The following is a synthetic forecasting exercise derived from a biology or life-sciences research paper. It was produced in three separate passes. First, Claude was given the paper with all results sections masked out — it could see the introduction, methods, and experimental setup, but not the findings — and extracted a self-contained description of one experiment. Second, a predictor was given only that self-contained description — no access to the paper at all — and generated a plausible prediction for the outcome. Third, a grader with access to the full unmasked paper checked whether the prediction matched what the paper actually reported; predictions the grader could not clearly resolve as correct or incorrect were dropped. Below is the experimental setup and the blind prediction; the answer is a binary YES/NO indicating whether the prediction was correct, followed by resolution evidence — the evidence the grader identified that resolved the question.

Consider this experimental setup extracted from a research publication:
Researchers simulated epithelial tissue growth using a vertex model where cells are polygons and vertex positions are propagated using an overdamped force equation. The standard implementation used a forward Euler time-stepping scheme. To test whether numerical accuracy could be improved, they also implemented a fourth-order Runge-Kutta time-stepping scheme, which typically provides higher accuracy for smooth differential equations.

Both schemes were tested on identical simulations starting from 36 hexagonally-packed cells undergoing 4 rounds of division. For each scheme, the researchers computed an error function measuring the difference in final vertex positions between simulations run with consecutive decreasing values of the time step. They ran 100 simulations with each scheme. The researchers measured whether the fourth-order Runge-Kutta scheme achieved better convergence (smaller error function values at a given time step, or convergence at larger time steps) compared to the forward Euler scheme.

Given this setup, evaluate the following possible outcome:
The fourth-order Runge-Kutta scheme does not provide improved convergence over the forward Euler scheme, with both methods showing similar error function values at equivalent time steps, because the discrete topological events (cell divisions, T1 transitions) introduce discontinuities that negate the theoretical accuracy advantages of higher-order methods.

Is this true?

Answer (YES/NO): YES